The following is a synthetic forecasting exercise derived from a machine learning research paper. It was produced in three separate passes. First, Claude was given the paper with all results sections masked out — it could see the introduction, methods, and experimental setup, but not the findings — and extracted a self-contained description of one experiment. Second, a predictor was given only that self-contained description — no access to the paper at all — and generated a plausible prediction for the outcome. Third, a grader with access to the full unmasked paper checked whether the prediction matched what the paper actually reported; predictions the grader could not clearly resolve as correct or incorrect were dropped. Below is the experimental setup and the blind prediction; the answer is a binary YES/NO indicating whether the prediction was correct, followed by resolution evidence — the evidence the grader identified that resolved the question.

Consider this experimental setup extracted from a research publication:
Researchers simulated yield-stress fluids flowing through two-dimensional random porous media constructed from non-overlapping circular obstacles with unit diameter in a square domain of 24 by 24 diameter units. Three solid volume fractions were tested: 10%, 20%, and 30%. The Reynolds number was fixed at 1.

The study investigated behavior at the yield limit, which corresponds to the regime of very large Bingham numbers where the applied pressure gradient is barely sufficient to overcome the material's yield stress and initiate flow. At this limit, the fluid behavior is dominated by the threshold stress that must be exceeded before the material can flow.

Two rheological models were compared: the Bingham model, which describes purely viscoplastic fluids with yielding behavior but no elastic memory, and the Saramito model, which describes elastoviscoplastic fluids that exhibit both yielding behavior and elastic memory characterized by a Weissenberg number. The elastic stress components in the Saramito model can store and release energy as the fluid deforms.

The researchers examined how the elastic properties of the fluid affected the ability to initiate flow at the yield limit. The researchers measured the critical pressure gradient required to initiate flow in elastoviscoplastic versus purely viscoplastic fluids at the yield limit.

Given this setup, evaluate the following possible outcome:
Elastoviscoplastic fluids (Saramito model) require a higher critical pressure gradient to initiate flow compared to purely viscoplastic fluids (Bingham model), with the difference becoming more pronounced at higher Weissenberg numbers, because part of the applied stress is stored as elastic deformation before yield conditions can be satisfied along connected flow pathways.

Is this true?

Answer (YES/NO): NO